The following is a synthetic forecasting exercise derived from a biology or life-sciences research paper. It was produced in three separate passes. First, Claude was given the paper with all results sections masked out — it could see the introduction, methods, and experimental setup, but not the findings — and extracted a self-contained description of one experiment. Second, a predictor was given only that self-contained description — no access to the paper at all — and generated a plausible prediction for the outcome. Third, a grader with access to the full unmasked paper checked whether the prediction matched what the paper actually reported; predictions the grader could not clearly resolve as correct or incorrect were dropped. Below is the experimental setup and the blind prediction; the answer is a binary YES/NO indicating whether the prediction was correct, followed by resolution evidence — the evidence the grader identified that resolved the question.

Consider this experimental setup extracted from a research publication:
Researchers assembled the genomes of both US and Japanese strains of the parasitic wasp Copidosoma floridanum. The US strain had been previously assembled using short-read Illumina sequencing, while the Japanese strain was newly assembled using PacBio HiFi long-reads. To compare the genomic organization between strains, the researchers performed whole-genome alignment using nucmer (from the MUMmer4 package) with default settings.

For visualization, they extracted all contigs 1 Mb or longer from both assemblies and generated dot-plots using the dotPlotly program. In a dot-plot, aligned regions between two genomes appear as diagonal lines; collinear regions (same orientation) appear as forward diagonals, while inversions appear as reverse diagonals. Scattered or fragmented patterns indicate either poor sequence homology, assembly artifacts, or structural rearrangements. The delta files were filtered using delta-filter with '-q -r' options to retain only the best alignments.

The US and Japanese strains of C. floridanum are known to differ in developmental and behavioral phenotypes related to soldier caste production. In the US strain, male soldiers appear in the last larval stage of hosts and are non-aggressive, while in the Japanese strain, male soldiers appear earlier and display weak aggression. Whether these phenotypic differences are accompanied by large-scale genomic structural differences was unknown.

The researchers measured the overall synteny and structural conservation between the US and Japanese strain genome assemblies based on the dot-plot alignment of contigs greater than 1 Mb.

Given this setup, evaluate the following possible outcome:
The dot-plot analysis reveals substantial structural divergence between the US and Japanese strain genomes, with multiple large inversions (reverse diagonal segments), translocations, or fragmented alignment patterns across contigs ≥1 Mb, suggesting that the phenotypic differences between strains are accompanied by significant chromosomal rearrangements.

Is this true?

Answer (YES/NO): NO